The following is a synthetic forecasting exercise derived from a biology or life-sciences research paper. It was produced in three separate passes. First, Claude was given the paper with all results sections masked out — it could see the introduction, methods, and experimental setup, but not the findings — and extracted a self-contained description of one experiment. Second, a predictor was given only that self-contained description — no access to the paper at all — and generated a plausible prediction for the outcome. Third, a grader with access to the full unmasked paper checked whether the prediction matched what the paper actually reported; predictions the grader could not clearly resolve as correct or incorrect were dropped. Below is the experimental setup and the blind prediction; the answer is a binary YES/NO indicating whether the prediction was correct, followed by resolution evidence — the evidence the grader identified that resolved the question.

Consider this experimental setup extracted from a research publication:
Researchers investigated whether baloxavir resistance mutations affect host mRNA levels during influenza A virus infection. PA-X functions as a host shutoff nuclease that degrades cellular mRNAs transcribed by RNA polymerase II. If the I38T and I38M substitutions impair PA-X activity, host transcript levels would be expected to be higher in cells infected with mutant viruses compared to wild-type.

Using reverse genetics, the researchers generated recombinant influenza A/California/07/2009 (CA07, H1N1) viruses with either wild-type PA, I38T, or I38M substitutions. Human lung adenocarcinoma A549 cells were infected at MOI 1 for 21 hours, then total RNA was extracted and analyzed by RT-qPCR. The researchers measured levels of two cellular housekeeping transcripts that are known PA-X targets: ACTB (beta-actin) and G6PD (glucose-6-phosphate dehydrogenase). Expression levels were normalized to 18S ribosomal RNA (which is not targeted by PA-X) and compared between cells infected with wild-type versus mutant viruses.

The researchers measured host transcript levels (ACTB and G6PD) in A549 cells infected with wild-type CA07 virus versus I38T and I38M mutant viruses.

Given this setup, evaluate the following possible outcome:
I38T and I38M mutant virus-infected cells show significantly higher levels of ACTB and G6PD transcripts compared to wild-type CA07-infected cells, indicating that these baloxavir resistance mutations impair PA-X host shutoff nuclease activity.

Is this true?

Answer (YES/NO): YES